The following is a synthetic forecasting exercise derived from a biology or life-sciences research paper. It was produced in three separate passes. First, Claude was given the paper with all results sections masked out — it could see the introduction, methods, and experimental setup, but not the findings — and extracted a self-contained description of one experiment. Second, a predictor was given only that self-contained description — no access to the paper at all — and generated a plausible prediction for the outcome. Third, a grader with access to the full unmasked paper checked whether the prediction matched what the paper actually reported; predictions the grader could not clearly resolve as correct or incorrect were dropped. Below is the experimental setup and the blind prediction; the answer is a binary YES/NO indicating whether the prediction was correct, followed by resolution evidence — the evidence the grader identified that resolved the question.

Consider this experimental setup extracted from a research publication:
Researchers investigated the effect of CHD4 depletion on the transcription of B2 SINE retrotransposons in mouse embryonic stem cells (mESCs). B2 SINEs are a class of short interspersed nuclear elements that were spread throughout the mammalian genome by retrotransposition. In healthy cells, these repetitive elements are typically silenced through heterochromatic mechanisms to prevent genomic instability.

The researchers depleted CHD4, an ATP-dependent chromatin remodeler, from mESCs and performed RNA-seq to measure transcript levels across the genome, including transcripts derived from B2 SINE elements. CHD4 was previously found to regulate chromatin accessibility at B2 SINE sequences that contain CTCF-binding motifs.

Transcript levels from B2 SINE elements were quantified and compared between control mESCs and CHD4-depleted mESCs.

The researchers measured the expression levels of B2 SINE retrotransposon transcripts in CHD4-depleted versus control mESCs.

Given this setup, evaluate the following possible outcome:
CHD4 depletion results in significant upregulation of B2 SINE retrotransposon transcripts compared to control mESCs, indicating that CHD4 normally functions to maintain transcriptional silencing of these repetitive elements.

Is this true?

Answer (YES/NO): YES